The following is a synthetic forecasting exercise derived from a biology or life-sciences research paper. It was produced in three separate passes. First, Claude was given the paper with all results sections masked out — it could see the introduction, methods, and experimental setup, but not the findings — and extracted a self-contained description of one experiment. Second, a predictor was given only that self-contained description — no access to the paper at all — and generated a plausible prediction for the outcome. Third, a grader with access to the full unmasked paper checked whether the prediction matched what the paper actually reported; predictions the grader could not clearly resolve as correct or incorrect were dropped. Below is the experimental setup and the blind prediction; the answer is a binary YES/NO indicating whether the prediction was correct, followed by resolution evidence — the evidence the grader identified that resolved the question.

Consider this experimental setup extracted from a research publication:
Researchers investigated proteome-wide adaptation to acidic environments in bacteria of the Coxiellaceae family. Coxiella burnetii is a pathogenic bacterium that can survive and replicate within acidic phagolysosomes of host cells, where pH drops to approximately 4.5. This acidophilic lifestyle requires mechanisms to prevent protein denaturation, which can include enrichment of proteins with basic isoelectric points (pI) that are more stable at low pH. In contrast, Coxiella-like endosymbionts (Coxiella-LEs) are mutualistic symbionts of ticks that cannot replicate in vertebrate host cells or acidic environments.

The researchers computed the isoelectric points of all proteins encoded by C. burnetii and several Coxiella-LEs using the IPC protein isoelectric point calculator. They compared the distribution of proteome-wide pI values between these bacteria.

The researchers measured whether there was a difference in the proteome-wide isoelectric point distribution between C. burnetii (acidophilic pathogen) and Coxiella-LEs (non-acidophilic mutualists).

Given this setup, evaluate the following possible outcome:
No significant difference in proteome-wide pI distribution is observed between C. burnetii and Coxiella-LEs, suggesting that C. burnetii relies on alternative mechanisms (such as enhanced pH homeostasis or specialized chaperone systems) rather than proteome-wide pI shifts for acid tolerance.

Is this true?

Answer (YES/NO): YES